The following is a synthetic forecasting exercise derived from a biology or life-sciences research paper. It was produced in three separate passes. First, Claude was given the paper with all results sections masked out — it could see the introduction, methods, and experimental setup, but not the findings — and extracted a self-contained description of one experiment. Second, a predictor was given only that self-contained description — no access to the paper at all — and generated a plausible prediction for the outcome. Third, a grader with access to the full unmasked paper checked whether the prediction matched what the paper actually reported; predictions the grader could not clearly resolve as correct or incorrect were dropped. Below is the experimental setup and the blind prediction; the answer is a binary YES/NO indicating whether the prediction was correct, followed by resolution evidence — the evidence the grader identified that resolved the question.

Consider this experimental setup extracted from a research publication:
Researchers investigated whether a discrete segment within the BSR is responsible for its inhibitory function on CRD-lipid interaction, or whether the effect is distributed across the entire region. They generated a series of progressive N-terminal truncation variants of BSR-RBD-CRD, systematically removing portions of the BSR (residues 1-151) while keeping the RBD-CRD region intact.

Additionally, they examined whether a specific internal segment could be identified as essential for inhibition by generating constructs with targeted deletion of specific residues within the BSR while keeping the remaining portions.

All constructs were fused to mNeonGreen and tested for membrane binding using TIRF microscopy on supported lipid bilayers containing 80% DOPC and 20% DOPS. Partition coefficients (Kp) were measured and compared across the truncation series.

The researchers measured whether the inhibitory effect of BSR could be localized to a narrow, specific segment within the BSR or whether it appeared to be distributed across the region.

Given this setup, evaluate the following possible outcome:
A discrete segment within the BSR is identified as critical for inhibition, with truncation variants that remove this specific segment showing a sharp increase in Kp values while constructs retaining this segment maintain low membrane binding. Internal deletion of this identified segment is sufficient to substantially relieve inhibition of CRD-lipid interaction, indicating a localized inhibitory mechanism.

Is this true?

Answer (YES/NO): NO